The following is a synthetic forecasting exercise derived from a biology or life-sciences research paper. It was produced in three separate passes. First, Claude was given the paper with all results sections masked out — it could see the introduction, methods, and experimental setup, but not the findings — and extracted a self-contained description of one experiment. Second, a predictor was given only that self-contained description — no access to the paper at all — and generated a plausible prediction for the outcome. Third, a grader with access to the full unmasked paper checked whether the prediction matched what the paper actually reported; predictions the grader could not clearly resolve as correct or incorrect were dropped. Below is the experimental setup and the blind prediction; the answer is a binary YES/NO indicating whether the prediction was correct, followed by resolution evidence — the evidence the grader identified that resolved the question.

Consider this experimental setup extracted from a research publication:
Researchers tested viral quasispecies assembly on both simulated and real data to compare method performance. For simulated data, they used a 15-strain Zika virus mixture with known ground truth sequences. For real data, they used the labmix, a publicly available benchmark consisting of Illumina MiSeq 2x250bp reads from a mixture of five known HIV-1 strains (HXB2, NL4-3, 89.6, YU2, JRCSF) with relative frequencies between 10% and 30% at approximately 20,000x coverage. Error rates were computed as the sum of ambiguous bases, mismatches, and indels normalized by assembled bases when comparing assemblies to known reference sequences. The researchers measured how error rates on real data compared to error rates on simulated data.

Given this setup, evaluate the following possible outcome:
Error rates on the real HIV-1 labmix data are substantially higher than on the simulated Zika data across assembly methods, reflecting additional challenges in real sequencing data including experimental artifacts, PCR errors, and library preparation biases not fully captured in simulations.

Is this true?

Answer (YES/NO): NO